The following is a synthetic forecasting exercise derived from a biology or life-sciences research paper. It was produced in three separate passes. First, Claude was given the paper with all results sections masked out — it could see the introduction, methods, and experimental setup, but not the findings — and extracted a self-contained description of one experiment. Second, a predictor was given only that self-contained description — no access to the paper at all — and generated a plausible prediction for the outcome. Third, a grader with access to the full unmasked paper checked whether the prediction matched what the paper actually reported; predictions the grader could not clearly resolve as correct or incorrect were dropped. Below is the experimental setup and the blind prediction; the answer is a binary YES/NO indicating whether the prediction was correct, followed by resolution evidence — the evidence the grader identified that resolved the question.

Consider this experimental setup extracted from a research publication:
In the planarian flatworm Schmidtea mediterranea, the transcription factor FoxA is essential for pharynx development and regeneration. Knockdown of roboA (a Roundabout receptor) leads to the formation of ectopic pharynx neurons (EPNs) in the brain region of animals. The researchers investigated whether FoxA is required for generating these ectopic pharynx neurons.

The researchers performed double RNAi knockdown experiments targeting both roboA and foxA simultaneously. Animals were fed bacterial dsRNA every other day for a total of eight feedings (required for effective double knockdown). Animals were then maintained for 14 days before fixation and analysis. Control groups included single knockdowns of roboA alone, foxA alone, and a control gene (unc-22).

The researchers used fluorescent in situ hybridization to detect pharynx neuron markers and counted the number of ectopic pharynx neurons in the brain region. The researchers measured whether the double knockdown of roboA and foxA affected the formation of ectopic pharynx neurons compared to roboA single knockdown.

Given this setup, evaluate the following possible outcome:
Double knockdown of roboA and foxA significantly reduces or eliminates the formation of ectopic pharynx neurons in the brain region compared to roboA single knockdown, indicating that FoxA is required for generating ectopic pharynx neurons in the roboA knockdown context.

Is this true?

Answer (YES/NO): YES